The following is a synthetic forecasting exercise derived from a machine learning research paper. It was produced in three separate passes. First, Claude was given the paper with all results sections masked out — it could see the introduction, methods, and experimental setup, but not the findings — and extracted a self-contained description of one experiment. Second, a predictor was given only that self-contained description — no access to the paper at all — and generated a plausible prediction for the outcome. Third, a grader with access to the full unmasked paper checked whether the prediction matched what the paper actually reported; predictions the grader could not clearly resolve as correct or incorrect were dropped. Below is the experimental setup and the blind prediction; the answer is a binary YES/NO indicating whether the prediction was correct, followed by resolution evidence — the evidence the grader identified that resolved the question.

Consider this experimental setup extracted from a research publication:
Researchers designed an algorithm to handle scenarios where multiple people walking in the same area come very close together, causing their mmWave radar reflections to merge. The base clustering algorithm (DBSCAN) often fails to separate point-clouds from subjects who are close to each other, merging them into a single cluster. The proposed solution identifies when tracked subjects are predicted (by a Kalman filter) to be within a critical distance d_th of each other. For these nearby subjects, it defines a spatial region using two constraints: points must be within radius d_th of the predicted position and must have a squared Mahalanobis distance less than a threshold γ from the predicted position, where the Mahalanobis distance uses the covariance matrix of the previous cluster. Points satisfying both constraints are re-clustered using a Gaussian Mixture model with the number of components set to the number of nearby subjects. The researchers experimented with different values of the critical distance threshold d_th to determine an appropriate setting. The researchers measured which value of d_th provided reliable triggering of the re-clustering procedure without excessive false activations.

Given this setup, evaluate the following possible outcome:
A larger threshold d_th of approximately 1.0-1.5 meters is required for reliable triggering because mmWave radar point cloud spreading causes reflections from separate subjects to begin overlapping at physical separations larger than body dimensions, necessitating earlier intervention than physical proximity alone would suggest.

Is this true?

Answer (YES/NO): YES